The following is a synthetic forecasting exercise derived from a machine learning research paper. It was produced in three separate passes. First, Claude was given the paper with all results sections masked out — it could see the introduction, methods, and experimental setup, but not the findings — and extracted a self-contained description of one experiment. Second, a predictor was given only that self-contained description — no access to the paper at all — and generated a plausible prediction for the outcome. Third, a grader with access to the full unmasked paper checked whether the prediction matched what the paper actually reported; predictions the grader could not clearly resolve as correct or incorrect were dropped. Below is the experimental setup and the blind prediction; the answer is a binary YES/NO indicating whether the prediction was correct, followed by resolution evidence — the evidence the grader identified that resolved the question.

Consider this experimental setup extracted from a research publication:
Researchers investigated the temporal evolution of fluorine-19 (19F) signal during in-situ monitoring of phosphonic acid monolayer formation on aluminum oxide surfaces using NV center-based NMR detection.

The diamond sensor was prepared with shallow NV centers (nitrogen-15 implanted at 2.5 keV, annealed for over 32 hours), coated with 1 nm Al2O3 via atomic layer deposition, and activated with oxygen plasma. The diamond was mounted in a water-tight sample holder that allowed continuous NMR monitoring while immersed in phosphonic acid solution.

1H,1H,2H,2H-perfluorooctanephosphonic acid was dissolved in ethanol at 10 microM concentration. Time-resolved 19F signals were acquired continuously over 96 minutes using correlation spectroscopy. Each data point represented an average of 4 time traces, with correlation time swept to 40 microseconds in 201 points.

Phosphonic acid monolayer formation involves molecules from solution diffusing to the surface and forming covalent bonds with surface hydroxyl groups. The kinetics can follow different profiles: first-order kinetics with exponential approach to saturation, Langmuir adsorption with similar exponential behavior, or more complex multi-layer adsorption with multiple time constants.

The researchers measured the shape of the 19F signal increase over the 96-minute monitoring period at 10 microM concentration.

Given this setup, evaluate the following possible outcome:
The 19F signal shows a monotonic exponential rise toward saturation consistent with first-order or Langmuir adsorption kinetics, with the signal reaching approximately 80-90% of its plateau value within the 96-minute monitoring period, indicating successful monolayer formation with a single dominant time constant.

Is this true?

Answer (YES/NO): YES